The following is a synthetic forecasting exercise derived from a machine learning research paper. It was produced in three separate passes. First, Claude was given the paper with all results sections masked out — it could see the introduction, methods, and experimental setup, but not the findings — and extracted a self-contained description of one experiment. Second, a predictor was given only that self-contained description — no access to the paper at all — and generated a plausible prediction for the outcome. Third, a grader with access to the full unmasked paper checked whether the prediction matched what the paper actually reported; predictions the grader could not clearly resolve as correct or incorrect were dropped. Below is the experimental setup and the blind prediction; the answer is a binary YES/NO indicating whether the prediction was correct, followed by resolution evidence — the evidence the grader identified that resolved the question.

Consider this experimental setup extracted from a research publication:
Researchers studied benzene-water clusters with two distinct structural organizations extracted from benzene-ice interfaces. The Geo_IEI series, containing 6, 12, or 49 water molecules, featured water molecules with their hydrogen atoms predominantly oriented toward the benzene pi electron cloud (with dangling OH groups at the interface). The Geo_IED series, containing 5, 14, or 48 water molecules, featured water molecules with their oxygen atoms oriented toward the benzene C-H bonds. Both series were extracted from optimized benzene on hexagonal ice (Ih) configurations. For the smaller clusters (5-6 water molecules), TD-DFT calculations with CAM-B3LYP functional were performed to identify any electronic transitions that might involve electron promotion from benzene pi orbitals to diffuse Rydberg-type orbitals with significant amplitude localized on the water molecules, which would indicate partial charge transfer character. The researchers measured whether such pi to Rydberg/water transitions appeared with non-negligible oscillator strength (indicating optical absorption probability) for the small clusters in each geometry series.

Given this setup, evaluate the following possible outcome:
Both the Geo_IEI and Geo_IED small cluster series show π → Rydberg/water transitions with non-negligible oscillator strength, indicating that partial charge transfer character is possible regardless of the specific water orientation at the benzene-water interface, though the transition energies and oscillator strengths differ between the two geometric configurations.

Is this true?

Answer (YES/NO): NO